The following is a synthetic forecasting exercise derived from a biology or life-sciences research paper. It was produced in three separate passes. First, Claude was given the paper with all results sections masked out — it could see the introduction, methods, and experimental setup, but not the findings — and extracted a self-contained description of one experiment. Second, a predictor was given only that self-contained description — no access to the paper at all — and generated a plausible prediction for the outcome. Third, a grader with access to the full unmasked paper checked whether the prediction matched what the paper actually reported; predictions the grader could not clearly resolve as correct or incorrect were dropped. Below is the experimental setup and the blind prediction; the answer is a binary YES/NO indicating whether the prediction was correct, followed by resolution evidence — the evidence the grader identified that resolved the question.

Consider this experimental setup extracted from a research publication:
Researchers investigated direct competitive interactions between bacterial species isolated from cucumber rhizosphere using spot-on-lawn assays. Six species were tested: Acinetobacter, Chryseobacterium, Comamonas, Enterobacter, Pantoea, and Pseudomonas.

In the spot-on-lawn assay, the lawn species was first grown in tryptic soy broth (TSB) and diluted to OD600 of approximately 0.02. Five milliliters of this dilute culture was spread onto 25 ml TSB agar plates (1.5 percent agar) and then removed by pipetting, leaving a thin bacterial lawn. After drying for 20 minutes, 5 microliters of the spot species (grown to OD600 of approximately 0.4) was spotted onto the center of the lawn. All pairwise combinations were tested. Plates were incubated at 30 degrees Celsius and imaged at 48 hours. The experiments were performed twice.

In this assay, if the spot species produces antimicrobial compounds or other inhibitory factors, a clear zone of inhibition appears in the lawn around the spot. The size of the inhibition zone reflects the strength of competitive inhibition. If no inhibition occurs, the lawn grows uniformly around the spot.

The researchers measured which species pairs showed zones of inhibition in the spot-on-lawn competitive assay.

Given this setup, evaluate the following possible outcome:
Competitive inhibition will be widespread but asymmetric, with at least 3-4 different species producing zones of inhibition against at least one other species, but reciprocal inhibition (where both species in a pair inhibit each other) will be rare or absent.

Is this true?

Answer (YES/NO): NO